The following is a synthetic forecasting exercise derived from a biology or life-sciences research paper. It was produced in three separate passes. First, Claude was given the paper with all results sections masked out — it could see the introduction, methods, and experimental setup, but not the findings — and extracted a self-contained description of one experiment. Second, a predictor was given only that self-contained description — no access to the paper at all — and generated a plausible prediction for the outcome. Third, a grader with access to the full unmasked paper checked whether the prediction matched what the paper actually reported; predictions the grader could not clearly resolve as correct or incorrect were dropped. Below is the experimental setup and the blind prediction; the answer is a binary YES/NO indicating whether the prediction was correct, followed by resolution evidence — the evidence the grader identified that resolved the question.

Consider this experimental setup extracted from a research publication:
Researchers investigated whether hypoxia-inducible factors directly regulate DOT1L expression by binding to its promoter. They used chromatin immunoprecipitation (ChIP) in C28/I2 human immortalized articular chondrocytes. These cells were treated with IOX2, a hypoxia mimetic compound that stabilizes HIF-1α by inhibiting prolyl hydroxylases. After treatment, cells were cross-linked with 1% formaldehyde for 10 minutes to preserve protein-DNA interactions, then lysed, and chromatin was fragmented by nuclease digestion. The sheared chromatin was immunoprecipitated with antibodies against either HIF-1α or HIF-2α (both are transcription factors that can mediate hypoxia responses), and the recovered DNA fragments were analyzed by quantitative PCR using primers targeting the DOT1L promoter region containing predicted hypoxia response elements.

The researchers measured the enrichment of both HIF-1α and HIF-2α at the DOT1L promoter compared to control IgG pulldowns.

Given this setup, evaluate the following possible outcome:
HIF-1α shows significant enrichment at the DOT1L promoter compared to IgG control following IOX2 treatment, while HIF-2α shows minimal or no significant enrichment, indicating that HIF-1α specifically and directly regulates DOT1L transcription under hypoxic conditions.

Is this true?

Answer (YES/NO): YES